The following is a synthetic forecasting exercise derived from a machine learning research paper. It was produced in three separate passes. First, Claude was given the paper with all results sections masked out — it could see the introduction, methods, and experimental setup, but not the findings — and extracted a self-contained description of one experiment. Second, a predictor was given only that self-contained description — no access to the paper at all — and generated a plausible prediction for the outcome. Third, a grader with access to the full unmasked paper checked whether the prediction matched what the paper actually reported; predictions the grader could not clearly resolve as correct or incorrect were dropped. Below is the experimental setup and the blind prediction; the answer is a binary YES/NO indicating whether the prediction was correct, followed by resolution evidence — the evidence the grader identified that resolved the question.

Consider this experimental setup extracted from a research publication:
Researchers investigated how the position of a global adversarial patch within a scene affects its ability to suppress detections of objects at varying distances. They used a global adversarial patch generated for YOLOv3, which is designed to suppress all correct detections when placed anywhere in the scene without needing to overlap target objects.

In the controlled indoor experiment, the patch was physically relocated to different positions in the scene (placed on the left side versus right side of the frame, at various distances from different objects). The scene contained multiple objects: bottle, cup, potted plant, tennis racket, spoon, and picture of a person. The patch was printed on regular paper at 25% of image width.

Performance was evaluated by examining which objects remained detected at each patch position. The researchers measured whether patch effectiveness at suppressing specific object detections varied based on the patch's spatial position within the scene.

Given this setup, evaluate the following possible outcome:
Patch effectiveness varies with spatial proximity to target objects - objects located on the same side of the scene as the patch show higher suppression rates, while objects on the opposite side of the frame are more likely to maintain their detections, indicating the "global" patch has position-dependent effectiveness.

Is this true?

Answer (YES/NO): YES